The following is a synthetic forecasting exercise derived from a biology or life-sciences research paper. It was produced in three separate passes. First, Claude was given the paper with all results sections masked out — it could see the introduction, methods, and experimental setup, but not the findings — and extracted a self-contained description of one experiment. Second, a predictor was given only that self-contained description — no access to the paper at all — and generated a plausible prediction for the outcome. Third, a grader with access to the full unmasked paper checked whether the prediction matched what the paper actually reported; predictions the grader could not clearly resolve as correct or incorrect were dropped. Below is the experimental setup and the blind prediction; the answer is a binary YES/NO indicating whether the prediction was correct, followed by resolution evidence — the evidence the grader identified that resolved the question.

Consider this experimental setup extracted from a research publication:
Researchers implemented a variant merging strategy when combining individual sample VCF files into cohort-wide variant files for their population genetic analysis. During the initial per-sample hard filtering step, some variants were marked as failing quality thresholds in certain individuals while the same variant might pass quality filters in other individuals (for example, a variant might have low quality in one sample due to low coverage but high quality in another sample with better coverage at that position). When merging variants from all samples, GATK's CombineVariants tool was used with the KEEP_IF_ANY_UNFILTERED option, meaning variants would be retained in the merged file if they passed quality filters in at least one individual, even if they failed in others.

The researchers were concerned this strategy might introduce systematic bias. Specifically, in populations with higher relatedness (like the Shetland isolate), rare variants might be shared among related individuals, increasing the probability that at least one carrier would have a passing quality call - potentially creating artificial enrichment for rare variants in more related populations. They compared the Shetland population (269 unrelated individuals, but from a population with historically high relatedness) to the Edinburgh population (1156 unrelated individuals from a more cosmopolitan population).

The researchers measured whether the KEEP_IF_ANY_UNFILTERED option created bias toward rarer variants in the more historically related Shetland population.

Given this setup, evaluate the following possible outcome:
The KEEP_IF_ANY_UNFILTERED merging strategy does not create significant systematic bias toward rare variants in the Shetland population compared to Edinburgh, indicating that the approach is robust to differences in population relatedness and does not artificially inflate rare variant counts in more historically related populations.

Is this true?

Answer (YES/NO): YES